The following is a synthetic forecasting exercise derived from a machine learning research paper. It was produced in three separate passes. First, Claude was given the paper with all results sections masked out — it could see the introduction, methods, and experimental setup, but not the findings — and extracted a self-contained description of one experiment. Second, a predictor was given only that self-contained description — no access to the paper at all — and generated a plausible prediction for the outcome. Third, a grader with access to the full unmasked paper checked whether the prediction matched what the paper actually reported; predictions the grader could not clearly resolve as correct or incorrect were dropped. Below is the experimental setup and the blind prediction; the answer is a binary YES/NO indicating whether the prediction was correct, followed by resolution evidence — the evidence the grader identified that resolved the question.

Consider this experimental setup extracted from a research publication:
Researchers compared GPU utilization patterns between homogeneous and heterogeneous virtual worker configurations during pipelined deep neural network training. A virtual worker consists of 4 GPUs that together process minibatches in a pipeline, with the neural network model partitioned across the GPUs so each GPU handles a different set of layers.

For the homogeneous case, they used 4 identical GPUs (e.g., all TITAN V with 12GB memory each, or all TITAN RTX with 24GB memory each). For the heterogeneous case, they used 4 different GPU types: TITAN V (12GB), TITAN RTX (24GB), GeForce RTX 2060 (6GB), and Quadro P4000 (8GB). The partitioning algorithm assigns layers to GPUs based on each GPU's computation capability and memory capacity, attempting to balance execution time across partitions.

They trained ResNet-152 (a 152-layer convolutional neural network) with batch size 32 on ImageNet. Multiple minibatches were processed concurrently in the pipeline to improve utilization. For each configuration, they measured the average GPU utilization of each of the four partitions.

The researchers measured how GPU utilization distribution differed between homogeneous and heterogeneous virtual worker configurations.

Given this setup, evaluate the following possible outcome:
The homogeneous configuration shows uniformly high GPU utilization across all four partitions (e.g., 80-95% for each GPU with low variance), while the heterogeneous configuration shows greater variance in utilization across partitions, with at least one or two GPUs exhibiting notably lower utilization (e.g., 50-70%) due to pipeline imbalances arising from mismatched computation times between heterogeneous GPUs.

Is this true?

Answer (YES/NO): NO